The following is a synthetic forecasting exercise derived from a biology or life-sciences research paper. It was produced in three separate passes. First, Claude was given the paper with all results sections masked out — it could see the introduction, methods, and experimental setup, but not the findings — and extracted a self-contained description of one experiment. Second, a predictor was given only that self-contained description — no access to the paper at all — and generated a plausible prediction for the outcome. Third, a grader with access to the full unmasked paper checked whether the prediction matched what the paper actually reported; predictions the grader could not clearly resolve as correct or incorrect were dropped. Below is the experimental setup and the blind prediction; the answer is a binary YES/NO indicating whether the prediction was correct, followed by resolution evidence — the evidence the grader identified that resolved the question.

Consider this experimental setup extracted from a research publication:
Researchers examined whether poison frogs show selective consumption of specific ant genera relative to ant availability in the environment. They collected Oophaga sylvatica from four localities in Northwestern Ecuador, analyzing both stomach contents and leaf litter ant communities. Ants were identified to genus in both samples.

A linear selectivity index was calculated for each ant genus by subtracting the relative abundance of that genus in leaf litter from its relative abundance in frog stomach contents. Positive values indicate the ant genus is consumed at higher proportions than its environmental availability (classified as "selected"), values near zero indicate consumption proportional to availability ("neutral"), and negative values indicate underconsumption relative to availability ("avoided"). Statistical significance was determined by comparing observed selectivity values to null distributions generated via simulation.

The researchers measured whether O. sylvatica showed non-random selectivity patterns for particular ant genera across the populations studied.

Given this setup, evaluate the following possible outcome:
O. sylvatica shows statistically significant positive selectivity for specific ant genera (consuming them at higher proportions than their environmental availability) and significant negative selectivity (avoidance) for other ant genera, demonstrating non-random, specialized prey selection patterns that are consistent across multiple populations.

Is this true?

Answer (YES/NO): YES